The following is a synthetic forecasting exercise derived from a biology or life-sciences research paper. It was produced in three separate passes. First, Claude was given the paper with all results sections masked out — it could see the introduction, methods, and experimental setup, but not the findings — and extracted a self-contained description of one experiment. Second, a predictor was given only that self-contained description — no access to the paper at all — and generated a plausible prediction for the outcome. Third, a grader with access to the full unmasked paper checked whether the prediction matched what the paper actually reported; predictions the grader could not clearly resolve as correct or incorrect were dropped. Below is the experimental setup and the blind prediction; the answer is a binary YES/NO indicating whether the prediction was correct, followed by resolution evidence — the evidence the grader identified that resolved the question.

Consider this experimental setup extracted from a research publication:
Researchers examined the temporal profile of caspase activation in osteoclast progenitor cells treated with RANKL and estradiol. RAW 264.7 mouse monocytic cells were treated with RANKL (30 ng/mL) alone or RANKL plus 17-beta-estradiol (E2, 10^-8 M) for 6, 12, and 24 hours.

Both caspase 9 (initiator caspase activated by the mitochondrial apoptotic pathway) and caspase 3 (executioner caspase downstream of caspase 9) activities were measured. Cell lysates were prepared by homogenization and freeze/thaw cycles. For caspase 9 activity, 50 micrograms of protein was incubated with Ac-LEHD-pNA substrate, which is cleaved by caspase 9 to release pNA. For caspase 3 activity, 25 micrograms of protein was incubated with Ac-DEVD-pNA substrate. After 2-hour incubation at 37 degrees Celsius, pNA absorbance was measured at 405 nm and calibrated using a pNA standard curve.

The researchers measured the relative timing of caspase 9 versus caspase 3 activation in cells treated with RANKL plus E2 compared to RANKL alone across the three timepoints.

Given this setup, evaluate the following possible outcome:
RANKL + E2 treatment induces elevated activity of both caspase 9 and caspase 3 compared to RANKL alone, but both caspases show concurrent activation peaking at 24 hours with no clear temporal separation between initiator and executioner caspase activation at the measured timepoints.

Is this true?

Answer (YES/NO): NO